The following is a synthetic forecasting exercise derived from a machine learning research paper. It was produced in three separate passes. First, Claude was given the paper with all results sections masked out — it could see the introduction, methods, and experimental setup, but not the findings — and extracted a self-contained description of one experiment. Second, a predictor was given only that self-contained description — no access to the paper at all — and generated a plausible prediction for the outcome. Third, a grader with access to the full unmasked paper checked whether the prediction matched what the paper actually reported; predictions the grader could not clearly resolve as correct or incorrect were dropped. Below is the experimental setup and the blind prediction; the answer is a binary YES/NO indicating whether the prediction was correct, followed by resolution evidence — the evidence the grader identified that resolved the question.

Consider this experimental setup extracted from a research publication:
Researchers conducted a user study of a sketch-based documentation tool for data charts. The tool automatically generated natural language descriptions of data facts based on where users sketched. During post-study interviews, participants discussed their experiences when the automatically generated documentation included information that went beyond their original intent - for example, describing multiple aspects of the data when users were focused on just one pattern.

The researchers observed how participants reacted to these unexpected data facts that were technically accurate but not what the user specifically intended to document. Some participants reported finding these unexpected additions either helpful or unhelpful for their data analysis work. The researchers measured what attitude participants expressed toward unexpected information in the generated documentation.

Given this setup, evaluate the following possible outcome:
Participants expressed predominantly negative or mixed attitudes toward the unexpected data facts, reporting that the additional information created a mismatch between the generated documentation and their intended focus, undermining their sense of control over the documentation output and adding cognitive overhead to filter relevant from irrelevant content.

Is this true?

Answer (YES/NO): NO